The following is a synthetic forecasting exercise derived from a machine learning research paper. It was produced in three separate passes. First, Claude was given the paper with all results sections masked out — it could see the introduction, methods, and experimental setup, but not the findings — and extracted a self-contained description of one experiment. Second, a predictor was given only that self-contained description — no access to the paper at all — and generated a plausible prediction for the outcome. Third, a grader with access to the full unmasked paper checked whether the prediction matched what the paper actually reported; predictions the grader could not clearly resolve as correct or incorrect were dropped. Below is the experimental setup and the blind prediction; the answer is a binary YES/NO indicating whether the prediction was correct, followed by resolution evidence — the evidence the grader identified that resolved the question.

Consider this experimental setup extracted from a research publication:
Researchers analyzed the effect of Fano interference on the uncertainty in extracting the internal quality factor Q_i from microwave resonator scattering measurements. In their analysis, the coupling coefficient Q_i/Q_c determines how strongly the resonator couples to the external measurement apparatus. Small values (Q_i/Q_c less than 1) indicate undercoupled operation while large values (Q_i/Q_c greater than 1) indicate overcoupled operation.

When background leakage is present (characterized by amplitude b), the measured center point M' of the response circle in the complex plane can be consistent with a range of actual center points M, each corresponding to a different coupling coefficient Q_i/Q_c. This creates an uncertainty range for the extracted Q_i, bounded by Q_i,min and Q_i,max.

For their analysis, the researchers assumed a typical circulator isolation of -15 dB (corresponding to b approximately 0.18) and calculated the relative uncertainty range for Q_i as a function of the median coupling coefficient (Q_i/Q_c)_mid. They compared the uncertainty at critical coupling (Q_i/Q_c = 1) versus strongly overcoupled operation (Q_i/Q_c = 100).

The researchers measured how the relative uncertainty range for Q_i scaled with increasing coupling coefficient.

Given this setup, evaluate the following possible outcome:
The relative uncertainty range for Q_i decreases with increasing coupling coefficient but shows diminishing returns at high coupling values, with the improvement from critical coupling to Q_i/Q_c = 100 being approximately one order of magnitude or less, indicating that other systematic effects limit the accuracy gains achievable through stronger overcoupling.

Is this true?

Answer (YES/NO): NO